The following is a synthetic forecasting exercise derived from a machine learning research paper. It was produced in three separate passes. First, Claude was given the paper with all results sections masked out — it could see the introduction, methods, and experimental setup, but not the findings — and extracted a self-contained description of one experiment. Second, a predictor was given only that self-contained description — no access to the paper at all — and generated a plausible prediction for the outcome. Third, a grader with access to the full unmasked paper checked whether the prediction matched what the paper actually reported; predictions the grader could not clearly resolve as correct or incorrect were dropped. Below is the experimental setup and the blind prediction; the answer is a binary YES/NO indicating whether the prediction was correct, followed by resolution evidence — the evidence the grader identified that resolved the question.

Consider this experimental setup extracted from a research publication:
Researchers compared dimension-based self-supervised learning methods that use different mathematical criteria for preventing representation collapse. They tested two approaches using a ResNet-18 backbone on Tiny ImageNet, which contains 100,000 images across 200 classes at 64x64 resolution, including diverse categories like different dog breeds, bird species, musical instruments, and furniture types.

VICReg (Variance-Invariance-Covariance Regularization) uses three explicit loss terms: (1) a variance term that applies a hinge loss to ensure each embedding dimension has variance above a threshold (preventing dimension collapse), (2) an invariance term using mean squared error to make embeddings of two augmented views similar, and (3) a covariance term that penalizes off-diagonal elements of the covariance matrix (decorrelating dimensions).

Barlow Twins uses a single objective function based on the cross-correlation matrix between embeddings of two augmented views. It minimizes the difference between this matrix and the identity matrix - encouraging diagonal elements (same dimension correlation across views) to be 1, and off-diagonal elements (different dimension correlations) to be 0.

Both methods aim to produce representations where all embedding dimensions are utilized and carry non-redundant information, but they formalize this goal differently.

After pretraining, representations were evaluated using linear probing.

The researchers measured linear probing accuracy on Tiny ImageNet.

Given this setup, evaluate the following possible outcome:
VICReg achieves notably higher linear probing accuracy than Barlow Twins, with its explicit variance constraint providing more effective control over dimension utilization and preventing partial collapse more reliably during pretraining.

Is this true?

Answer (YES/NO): NO